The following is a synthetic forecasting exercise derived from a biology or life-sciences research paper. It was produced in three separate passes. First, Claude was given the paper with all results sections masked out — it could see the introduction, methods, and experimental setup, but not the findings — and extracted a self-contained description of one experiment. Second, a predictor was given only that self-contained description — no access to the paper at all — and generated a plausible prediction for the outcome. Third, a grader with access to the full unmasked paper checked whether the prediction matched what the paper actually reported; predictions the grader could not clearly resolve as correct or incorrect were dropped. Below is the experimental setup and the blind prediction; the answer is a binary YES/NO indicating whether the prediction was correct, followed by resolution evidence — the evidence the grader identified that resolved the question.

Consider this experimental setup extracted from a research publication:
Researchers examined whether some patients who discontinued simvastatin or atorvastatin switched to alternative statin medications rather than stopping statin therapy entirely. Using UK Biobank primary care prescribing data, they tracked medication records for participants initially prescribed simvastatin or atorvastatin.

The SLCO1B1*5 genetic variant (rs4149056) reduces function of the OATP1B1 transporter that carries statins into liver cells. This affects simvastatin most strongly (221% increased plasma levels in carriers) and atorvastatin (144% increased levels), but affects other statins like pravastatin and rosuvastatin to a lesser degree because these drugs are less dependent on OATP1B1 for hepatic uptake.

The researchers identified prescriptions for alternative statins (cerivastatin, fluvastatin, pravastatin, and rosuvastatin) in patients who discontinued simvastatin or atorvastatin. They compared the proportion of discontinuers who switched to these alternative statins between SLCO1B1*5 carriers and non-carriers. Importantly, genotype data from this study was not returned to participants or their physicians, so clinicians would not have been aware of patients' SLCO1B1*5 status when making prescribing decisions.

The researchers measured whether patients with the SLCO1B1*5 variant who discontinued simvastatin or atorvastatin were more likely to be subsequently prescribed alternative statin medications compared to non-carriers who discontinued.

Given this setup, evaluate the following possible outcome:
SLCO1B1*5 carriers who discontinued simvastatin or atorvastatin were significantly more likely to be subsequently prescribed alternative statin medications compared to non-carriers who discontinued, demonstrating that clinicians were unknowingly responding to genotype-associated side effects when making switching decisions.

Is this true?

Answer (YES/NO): NO